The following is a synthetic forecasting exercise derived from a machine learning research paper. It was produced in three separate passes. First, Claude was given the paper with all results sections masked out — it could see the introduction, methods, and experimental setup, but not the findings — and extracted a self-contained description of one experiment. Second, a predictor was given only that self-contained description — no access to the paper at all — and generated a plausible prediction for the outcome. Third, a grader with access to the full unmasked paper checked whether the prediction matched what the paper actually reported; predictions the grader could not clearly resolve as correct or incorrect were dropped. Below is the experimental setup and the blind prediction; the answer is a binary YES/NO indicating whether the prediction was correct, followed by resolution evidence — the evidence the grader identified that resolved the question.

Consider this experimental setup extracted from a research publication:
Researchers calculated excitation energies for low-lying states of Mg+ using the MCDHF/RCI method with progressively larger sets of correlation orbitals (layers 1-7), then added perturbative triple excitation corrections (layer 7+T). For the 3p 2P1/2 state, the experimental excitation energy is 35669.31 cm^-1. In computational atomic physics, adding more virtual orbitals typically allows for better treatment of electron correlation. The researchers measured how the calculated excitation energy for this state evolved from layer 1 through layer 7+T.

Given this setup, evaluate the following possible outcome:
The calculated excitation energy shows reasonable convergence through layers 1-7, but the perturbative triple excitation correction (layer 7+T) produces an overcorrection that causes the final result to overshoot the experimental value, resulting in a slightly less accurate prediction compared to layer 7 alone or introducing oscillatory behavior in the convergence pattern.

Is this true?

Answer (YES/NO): NO